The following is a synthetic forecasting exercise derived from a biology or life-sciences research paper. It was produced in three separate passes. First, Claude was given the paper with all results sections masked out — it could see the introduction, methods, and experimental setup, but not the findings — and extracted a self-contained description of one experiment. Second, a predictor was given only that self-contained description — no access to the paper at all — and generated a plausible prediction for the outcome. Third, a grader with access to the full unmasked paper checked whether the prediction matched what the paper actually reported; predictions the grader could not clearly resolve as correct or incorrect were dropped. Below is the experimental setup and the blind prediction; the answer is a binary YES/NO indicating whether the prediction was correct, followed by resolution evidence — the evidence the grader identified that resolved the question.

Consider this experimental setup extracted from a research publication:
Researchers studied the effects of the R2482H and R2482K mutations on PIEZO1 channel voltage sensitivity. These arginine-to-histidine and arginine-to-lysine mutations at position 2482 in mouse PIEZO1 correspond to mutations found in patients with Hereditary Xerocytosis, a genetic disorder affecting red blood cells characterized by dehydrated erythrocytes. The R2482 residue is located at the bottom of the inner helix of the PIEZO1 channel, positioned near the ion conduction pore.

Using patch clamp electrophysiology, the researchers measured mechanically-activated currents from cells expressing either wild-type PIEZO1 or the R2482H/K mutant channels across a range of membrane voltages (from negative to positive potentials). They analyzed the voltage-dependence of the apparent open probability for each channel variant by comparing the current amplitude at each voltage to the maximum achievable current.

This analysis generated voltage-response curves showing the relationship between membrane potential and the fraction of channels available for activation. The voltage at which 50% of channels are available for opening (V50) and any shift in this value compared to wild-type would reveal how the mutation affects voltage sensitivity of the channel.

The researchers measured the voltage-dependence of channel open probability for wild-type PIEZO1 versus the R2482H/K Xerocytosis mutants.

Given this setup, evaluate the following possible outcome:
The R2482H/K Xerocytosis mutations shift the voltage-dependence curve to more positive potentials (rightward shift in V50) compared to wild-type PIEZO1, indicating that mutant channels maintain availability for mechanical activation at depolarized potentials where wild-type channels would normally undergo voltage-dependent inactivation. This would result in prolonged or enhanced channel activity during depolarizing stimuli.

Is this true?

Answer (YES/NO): NO